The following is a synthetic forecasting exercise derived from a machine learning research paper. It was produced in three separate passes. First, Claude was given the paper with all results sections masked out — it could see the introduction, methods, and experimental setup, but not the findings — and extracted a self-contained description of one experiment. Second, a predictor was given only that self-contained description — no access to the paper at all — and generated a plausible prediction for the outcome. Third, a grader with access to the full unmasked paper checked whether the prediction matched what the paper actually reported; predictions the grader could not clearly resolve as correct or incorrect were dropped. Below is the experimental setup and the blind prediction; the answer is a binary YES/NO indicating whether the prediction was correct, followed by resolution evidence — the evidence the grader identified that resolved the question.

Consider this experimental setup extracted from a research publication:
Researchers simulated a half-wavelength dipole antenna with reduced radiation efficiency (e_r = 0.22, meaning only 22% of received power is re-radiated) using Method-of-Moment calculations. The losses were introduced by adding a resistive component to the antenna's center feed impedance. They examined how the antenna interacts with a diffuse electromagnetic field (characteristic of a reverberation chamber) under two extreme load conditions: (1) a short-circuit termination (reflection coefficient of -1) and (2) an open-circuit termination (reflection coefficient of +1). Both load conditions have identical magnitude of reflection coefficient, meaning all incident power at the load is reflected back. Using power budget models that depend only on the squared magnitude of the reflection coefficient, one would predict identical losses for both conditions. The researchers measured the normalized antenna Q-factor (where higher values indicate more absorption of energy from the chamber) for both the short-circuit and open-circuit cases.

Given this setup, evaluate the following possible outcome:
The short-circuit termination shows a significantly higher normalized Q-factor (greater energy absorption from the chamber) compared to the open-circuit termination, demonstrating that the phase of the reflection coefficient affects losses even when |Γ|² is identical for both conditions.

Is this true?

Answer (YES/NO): YES